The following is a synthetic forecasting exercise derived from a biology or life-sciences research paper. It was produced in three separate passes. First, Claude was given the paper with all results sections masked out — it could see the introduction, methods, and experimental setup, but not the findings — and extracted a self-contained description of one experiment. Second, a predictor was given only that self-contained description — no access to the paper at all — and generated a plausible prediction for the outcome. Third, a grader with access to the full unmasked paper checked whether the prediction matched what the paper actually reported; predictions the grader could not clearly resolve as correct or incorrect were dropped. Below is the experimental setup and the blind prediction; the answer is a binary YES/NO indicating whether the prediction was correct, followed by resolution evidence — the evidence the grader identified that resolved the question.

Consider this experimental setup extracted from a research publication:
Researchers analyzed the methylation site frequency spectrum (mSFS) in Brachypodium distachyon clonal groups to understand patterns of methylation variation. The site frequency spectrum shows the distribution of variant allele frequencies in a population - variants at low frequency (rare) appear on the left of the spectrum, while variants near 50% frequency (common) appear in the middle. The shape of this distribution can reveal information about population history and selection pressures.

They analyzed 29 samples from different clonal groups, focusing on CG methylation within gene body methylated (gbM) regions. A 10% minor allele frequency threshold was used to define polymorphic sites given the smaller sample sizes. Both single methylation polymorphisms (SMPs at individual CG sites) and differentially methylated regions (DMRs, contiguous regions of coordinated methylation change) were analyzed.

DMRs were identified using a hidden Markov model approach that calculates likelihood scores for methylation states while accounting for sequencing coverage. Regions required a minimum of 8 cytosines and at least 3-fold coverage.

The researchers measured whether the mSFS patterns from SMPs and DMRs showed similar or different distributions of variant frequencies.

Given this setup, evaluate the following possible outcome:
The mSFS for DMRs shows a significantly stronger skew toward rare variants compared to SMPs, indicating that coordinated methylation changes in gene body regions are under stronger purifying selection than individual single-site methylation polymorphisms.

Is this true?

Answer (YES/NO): NO